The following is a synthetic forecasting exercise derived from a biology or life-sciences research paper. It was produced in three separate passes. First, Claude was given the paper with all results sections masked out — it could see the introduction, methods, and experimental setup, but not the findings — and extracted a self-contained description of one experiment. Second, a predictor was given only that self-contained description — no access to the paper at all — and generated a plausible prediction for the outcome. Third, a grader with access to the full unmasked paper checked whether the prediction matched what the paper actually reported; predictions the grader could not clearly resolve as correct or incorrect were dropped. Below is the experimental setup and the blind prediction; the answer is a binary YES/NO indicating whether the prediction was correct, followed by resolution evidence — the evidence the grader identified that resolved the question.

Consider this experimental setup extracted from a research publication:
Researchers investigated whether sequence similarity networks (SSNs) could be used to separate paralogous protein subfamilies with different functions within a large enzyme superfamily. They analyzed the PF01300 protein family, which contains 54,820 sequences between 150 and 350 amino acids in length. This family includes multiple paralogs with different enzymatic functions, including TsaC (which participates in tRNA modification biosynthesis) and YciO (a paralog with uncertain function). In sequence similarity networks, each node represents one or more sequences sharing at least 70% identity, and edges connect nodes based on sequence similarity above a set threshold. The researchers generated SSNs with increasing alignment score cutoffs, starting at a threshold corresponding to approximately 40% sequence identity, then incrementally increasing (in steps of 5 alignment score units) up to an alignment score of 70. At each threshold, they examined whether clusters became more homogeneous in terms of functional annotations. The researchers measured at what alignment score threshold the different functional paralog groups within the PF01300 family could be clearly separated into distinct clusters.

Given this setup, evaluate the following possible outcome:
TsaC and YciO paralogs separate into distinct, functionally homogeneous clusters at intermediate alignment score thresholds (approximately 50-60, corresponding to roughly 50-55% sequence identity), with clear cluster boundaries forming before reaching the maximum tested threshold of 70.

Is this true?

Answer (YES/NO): NO